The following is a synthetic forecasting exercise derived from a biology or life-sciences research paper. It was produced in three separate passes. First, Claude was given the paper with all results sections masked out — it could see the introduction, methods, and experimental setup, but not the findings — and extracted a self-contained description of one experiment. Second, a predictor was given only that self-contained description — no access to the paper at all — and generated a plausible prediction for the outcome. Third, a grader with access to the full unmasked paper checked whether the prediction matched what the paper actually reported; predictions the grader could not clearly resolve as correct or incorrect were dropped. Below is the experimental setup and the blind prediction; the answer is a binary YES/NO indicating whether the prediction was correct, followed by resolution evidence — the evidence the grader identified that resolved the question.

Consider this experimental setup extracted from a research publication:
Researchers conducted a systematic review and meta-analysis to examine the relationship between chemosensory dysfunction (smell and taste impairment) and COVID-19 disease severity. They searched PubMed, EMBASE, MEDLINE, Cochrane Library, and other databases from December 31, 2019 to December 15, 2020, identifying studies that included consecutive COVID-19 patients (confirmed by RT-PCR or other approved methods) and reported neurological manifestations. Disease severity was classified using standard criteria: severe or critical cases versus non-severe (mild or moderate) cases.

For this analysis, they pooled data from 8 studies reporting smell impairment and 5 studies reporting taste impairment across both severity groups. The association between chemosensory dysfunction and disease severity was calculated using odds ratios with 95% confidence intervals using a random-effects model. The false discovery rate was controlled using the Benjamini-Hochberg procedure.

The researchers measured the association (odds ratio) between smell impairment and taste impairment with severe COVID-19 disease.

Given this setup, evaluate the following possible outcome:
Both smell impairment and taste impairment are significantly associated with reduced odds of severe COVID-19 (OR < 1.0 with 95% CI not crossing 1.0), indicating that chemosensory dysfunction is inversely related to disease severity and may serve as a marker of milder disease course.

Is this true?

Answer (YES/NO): YES